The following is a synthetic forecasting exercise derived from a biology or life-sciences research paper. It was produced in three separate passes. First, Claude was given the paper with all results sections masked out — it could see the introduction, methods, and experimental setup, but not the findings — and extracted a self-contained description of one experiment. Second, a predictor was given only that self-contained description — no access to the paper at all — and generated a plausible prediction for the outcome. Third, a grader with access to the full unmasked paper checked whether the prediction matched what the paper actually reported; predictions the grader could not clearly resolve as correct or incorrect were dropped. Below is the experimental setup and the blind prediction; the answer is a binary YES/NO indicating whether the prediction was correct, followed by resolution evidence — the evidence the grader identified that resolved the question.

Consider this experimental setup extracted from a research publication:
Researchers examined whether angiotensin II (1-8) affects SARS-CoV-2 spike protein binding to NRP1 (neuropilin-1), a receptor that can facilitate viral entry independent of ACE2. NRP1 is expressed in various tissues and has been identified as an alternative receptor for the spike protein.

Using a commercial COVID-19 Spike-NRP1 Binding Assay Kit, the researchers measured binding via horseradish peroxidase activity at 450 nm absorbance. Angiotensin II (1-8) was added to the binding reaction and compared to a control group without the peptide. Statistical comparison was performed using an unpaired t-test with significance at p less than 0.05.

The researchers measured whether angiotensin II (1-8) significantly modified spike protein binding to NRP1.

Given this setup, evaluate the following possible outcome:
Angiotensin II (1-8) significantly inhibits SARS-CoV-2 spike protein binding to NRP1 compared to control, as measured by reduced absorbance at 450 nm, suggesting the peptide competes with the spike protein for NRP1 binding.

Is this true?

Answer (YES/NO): NO